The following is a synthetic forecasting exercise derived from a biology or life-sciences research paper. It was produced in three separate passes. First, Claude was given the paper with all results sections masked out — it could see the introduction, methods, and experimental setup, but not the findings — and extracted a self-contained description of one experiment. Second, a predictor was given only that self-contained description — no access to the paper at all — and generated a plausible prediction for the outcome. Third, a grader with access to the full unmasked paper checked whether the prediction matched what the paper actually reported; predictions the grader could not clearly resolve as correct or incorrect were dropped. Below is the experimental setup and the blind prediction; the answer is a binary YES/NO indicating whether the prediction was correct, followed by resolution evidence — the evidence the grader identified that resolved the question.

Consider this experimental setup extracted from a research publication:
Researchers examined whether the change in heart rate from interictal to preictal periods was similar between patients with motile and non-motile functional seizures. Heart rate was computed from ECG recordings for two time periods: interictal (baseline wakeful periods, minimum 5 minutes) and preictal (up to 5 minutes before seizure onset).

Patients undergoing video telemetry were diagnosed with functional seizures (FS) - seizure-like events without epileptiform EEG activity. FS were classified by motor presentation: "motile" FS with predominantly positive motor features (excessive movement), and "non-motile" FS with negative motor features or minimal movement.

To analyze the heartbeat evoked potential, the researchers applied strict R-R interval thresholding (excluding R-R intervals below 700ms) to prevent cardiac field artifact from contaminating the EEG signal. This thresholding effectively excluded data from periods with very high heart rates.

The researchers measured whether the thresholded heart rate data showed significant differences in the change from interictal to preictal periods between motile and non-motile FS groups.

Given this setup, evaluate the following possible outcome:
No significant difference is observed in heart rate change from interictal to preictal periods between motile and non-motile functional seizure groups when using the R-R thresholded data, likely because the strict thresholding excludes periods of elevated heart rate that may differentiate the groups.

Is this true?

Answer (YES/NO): YES